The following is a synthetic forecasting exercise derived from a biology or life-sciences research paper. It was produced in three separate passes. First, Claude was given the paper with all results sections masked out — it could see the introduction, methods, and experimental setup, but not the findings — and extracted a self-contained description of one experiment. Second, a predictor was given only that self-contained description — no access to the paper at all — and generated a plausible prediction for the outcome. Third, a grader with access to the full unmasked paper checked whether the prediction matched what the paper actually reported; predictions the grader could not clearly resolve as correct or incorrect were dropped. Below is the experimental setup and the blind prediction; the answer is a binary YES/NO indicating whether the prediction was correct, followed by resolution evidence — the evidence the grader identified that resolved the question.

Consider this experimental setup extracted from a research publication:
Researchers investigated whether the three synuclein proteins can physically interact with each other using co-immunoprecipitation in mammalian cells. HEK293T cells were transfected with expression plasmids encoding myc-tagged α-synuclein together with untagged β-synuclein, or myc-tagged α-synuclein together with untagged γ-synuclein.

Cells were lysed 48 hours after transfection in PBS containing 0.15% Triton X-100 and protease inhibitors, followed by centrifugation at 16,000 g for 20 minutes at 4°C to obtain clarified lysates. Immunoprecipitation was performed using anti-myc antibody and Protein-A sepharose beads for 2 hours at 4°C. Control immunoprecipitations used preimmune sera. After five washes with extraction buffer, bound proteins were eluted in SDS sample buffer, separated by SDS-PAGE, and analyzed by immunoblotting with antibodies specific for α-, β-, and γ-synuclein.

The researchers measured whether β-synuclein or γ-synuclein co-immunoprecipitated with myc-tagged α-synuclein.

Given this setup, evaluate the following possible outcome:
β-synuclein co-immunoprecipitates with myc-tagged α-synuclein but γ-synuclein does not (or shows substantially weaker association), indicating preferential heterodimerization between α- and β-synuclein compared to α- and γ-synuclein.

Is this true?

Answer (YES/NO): NO